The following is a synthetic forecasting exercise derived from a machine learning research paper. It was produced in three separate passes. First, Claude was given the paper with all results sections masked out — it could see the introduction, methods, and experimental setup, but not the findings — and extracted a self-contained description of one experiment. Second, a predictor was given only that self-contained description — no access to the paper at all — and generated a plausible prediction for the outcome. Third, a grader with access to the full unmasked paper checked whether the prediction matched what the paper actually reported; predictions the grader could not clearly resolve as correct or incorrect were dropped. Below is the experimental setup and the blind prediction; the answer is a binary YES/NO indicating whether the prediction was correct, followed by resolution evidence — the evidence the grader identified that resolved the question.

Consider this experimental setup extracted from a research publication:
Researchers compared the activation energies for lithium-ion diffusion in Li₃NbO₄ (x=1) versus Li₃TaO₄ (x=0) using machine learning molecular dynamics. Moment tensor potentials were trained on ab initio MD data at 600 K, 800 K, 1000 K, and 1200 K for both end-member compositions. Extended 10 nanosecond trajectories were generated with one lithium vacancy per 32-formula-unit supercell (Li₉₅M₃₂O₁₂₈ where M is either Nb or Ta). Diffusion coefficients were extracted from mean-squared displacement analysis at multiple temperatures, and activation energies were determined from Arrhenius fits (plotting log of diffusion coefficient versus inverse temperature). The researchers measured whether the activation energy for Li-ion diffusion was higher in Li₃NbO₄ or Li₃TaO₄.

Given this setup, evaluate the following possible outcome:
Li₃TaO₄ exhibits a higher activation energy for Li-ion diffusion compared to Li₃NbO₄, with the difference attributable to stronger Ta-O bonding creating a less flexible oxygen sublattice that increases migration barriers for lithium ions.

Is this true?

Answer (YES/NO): YES